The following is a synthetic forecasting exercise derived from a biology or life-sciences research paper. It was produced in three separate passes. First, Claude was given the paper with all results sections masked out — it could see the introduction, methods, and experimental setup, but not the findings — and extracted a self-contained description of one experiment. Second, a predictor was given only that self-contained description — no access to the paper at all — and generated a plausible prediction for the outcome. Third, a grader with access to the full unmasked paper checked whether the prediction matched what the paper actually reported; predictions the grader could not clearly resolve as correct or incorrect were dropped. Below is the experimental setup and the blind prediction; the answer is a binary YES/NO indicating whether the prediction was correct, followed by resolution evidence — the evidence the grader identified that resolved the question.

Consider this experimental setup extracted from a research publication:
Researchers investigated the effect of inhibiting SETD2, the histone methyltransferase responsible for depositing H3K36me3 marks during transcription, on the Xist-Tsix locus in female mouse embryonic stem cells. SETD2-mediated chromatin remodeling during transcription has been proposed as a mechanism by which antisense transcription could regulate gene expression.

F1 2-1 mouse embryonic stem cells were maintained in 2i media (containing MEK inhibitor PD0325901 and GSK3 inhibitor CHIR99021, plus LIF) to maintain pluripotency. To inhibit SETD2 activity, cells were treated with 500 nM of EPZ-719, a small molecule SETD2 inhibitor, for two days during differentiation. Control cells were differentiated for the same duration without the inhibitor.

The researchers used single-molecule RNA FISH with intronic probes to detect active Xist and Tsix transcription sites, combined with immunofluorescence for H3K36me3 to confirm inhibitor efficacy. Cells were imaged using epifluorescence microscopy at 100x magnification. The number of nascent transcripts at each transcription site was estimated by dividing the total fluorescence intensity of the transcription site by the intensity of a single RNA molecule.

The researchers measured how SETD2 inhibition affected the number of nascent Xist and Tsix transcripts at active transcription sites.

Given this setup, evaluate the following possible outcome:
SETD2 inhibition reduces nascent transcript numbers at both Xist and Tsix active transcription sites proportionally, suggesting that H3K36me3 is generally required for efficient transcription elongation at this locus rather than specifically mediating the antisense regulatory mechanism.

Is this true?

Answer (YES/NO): NO